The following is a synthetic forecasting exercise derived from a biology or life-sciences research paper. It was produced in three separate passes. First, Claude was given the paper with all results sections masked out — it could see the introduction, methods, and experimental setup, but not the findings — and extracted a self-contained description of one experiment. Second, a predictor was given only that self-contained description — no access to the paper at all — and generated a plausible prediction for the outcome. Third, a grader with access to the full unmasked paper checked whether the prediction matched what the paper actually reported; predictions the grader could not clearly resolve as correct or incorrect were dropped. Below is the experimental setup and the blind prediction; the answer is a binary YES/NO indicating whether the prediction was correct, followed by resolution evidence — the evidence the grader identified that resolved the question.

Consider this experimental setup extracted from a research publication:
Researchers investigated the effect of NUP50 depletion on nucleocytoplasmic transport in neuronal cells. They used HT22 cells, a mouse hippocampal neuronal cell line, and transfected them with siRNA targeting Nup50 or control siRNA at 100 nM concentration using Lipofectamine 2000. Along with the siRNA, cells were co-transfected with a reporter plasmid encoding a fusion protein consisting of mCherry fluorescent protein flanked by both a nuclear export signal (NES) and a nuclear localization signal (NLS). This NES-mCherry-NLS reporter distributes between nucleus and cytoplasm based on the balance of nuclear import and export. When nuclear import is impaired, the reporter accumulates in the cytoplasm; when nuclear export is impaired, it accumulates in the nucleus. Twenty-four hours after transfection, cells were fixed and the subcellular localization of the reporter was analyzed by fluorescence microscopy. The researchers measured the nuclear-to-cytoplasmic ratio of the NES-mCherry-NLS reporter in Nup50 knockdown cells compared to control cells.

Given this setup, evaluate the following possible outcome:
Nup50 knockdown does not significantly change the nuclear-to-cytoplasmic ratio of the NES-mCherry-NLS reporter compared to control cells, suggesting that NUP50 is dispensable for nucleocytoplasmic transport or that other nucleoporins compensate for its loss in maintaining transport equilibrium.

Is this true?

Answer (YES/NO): NO